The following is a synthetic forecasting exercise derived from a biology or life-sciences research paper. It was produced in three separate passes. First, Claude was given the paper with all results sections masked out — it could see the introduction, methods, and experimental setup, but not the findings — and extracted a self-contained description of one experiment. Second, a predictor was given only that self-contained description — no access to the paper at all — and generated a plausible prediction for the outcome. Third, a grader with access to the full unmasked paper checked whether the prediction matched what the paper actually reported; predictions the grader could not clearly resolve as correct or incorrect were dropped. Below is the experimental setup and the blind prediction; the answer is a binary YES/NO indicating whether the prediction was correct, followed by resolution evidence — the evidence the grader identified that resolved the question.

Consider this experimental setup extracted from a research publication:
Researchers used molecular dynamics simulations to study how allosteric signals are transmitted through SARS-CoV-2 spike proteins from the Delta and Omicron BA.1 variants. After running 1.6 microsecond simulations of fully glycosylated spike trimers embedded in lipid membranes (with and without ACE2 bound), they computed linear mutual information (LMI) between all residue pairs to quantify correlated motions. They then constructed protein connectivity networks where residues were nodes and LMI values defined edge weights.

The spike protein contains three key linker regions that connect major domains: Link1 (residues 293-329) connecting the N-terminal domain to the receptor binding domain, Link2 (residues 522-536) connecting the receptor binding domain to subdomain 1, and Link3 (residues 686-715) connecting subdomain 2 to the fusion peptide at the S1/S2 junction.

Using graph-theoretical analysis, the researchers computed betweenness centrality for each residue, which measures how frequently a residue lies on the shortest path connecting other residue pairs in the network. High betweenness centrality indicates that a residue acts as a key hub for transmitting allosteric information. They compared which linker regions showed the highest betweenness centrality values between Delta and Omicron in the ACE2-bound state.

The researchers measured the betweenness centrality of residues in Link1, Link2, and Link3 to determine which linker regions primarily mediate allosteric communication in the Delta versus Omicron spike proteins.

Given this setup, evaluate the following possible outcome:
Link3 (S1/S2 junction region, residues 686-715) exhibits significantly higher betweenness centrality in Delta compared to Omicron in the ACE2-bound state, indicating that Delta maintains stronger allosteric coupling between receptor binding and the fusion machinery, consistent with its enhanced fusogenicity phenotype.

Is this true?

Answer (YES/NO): NO